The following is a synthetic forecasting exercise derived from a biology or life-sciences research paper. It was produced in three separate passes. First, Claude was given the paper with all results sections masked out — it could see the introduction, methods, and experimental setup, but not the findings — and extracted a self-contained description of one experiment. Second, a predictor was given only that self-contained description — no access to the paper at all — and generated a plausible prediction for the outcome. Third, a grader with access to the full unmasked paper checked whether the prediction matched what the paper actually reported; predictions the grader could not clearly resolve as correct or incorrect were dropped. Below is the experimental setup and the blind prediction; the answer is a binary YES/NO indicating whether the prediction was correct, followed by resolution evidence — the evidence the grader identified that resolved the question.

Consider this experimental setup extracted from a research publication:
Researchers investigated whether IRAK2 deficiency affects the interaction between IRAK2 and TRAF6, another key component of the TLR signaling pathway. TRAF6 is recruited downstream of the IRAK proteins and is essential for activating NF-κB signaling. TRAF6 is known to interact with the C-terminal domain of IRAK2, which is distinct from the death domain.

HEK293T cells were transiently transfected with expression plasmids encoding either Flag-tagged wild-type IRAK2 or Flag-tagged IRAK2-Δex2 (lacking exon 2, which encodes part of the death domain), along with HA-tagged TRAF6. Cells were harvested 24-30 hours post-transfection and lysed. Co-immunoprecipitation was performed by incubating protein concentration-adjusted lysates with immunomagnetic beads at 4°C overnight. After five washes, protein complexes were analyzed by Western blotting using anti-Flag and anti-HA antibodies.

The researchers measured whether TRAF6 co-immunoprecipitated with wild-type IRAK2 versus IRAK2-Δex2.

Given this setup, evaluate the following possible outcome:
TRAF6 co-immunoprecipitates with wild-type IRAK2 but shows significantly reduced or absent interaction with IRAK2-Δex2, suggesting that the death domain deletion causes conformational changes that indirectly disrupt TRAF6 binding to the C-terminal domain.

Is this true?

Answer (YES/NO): NO